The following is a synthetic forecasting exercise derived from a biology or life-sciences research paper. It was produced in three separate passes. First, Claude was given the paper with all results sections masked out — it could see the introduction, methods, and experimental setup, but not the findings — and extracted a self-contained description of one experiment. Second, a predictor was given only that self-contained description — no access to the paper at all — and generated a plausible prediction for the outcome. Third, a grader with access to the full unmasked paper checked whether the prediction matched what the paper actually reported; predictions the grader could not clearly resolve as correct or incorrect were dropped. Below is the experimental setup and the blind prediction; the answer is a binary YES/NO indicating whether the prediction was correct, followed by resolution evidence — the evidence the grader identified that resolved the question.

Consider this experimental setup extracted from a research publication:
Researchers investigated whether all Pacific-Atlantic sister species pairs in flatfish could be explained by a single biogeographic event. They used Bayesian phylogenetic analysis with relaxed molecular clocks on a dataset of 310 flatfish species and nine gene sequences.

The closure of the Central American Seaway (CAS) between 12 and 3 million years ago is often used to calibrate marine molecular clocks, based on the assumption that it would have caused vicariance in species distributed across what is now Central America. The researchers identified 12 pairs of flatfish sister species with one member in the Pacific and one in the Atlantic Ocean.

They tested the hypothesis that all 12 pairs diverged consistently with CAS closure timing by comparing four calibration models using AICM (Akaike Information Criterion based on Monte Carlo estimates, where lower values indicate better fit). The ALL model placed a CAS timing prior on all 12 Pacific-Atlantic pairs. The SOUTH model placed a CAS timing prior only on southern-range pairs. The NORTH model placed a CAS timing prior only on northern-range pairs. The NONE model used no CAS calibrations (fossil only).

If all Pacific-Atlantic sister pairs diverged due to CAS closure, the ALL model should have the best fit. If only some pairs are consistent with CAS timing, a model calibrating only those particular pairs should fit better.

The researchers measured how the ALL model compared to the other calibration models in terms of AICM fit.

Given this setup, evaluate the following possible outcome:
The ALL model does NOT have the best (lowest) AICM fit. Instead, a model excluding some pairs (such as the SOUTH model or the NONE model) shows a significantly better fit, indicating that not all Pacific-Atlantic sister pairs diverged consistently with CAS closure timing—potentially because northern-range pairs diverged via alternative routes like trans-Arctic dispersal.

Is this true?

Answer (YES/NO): NO